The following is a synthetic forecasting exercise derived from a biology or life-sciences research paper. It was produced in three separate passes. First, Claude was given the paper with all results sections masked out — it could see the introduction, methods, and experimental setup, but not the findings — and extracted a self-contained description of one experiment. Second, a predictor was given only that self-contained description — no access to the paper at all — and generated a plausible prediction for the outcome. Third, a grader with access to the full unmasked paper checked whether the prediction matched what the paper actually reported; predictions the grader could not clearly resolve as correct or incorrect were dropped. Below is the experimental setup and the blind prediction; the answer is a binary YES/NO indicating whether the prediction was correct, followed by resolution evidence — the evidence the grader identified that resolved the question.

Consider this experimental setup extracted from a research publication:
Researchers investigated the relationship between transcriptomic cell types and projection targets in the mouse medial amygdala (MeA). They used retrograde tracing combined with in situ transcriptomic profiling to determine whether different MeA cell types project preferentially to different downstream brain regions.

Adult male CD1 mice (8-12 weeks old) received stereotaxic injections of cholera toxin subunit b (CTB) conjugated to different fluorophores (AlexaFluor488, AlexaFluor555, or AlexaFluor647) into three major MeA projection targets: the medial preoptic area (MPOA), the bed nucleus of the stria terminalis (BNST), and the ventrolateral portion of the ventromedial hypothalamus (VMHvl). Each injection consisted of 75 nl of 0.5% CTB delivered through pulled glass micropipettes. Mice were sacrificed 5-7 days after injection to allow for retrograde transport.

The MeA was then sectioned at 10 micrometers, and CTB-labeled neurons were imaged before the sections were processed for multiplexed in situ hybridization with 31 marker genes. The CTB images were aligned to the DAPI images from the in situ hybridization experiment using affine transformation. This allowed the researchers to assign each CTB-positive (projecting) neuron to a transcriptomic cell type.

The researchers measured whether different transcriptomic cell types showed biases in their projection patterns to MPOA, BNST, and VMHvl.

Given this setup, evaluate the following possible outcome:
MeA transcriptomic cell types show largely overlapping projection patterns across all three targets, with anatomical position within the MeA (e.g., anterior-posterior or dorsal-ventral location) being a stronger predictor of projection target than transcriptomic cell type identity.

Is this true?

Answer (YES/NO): NO